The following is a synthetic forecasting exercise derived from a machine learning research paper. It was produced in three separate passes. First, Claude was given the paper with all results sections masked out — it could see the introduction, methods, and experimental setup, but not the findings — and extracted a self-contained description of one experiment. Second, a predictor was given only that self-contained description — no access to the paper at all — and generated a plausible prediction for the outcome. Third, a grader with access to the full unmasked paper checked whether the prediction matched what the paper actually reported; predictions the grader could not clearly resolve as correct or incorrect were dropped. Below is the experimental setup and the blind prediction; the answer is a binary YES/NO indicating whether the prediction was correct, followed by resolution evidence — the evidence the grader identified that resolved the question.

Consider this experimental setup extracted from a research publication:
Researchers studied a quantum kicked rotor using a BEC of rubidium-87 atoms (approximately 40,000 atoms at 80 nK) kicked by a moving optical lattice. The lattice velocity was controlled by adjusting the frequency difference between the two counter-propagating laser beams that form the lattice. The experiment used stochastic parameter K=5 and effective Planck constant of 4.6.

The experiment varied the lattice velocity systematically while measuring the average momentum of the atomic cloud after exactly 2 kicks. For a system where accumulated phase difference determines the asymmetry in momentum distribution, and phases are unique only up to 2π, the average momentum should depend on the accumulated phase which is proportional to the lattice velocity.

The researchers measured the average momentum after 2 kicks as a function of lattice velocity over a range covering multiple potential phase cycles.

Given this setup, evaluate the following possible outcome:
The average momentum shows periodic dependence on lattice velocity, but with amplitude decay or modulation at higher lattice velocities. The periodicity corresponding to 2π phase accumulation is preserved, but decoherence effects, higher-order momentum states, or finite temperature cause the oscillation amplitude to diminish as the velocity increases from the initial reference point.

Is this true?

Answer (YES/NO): NO